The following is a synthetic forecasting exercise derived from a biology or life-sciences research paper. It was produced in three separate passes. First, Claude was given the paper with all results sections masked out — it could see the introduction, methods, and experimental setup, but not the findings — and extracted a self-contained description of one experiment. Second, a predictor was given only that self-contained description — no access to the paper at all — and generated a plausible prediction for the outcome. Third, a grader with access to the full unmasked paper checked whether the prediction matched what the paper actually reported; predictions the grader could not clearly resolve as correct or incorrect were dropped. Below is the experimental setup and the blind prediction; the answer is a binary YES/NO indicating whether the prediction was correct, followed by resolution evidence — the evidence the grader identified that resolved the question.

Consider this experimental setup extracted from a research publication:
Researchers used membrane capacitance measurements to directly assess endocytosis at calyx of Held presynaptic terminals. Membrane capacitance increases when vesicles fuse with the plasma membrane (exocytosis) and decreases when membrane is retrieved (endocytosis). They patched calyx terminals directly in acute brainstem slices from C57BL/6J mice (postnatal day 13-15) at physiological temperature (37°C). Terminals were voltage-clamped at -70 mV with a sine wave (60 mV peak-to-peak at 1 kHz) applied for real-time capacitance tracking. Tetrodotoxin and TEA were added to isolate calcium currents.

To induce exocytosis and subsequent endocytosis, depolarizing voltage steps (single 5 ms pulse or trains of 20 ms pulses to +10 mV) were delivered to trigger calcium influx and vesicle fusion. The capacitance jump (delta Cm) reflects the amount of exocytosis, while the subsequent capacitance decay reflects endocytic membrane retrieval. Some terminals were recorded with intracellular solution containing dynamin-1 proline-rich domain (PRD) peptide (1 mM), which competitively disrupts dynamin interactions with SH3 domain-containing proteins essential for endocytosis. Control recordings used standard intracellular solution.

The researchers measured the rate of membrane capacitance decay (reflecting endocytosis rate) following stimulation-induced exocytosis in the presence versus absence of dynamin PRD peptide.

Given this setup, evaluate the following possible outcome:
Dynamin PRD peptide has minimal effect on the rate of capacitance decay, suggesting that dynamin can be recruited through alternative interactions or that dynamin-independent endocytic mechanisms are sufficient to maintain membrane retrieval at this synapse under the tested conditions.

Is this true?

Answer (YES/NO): NO